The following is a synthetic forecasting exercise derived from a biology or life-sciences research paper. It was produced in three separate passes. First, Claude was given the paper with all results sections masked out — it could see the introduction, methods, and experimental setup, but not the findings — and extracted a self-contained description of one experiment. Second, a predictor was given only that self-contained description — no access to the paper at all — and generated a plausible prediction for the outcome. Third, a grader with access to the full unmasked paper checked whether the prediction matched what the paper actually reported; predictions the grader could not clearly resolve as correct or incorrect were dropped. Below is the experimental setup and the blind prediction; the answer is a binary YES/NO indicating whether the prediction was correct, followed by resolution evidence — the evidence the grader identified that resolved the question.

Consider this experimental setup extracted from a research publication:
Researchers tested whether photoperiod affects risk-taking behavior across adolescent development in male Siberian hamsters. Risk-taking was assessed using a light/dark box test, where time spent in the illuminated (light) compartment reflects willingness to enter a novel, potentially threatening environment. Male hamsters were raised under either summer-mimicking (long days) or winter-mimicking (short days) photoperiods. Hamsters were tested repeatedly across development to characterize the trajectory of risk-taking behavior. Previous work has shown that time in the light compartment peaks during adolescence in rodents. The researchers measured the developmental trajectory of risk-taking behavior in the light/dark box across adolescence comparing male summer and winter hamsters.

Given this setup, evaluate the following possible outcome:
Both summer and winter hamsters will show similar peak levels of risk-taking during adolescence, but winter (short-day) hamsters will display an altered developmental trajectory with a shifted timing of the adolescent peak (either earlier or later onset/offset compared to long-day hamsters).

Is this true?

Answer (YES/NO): YES